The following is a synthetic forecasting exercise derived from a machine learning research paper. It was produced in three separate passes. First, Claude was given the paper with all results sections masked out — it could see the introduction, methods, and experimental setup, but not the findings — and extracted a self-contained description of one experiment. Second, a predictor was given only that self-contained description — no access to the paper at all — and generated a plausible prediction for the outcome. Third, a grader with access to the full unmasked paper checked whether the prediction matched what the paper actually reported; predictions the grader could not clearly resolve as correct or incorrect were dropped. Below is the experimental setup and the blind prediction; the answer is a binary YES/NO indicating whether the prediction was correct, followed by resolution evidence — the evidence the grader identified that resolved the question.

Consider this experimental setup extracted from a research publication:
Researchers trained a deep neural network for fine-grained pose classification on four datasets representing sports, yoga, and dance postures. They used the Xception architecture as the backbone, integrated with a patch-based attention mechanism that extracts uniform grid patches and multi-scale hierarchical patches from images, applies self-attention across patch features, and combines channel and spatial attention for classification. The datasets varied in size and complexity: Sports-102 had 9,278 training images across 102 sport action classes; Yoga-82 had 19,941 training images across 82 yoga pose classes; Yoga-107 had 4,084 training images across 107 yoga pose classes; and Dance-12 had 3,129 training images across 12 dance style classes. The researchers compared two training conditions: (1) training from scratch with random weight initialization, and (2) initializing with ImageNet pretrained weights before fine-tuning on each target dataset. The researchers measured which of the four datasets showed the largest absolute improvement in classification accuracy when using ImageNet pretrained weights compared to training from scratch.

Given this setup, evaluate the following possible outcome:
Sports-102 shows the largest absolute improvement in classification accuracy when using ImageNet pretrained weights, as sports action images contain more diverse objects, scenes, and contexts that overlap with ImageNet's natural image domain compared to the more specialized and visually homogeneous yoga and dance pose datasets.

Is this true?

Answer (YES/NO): NO